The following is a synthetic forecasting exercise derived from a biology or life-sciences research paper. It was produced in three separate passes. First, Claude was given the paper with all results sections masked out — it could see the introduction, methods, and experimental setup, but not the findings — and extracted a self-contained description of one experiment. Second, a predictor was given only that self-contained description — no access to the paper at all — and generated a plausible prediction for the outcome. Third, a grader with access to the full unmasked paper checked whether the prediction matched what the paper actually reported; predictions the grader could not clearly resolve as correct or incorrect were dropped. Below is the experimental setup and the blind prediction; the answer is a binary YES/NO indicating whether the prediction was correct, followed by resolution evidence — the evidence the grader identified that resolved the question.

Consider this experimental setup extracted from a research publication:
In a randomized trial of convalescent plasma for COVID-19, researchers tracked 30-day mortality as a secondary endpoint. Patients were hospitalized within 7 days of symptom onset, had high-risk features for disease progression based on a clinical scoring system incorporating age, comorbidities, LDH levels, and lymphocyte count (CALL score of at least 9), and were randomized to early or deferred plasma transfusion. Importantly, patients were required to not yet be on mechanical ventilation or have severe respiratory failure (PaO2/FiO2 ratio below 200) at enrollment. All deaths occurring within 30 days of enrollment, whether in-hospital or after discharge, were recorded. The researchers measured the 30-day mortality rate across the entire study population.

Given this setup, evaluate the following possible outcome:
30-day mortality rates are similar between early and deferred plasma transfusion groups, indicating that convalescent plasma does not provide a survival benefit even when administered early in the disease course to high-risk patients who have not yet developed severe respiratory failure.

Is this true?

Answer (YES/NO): YES